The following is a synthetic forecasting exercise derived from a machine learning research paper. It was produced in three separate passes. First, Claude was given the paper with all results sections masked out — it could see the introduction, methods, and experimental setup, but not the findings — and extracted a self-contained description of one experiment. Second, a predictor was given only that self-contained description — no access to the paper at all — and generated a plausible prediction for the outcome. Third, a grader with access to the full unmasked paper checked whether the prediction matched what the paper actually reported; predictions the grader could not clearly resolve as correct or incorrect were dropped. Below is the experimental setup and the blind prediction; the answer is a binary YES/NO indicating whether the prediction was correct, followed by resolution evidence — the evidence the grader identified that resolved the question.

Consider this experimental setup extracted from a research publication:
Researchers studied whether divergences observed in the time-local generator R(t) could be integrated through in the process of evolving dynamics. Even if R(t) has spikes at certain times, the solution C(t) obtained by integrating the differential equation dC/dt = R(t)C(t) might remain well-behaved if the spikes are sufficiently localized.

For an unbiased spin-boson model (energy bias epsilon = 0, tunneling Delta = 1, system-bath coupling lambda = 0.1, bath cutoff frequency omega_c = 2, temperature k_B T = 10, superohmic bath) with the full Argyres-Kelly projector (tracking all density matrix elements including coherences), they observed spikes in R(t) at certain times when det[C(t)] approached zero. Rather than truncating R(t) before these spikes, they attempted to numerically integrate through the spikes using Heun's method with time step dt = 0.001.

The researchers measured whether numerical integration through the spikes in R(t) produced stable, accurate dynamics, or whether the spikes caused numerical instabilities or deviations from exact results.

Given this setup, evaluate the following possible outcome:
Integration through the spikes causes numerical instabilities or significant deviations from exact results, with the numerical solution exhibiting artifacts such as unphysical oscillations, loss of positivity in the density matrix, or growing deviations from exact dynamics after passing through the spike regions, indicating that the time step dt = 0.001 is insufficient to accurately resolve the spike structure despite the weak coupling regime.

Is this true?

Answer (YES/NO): NO